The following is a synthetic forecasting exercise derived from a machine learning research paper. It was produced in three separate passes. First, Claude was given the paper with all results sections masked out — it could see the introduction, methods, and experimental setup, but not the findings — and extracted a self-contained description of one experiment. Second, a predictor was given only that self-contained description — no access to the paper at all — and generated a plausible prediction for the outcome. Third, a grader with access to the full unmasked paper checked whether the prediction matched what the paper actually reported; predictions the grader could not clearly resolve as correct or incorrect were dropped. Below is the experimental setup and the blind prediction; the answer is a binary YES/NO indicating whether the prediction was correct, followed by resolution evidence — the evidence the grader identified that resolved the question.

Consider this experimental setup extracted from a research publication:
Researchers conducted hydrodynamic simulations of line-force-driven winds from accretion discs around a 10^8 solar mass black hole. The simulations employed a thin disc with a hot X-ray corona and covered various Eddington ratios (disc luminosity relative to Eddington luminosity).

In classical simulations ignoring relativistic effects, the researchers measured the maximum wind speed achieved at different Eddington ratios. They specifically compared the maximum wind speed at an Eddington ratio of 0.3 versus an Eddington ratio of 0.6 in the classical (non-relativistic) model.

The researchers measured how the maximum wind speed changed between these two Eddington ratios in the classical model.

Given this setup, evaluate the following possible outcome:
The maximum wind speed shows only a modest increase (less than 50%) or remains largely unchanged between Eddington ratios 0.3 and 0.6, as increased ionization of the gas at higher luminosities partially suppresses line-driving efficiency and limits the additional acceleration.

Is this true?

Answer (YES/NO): NO